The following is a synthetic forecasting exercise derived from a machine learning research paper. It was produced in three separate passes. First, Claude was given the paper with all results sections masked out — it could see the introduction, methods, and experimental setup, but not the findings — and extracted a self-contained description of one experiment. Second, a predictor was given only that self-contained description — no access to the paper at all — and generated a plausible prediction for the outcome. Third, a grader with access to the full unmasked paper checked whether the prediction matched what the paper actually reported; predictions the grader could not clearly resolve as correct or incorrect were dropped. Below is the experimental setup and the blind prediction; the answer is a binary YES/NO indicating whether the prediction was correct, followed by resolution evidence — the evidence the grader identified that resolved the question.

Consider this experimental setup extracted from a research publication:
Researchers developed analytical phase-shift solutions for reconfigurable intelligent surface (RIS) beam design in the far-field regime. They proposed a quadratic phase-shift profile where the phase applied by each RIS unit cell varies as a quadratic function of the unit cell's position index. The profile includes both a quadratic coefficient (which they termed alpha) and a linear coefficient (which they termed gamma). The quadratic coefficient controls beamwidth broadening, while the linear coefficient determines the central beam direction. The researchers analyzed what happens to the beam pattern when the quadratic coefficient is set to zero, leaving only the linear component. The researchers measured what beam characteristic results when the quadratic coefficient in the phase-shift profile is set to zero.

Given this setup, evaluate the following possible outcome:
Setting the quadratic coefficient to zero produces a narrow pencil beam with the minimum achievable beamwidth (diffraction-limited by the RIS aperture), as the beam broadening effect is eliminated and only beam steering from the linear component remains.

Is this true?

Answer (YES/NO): YES